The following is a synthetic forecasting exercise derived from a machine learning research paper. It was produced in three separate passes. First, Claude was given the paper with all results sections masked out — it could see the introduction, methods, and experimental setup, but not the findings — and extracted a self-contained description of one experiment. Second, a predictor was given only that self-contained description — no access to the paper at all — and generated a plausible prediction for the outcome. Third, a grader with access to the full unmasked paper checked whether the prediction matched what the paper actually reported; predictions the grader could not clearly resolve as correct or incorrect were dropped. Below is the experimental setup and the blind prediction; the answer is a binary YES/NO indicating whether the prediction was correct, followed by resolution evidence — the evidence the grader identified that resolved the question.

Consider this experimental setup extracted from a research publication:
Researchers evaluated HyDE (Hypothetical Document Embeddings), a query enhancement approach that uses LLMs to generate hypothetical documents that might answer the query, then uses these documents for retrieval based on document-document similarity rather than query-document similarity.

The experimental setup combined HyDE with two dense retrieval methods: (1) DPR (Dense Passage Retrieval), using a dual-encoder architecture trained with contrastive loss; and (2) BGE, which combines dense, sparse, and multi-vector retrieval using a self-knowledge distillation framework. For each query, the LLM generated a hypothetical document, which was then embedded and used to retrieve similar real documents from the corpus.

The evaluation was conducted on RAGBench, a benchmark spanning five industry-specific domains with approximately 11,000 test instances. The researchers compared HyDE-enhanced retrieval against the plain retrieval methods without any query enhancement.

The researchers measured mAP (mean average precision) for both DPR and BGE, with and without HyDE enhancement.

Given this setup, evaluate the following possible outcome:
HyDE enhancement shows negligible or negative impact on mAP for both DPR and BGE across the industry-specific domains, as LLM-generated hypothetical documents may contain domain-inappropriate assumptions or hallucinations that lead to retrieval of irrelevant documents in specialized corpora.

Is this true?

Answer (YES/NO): NO